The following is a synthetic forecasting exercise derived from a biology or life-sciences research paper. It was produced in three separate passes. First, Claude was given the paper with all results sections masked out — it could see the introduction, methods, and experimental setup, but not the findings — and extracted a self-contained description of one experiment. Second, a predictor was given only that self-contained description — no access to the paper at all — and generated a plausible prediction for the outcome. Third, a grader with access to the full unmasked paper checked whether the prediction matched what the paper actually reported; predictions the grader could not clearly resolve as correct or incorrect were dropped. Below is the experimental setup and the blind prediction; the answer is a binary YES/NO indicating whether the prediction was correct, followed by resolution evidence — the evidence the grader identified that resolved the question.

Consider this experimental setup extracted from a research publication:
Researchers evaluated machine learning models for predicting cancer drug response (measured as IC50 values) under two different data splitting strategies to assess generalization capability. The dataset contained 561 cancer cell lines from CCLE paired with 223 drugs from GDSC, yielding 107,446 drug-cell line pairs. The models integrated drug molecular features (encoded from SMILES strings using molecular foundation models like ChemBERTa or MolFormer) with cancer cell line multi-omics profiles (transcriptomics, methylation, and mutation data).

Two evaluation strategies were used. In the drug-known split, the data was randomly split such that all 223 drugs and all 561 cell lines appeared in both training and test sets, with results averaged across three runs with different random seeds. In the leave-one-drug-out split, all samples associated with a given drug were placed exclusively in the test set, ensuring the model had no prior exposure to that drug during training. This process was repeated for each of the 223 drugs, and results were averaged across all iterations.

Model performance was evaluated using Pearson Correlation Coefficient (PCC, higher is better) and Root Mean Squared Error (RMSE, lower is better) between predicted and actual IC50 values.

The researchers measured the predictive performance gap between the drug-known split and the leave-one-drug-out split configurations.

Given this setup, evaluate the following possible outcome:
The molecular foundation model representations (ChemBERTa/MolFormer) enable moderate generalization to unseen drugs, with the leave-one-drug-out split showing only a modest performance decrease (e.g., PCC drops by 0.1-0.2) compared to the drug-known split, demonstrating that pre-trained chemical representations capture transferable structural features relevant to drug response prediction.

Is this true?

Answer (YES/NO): NO